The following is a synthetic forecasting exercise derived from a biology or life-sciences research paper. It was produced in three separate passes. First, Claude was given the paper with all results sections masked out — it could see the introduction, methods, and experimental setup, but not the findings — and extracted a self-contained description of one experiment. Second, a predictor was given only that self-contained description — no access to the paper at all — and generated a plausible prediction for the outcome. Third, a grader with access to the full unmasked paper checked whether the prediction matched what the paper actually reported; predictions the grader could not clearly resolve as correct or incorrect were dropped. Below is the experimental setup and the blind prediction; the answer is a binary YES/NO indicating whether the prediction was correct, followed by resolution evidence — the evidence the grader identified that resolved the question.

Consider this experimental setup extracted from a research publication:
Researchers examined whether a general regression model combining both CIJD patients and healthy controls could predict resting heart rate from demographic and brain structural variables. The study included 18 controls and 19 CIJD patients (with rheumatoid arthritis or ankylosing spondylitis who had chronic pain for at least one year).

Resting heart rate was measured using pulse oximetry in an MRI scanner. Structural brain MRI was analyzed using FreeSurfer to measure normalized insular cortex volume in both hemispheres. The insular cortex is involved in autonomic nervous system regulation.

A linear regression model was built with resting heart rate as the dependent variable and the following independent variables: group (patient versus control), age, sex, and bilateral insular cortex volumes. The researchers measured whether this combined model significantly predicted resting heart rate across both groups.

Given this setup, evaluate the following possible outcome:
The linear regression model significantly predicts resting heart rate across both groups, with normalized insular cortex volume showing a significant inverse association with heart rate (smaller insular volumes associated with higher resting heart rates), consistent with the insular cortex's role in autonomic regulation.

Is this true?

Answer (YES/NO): NO